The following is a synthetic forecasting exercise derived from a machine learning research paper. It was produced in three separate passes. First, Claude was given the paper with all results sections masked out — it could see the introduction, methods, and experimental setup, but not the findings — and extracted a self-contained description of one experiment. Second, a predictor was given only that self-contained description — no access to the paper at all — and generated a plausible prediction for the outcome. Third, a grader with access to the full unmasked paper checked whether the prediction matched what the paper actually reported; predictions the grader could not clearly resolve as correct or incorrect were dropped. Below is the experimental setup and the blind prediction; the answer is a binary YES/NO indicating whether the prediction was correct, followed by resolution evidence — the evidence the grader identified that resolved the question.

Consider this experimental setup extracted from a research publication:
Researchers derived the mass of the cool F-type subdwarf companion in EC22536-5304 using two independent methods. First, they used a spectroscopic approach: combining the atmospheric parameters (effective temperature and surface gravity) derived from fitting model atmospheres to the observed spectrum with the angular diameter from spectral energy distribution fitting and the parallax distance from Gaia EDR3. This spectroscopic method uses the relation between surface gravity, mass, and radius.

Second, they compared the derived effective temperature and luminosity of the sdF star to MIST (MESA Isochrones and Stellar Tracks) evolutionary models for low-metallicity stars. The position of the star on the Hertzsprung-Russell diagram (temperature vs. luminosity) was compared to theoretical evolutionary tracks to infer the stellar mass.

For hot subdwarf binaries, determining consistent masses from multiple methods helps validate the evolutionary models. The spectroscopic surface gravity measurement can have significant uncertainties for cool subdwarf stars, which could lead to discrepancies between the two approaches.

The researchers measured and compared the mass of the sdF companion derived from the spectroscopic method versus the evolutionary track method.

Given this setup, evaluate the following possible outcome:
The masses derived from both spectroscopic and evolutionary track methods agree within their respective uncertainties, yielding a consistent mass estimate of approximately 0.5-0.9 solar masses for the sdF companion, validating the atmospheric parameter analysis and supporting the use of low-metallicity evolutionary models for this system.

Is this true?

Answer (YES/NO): NO